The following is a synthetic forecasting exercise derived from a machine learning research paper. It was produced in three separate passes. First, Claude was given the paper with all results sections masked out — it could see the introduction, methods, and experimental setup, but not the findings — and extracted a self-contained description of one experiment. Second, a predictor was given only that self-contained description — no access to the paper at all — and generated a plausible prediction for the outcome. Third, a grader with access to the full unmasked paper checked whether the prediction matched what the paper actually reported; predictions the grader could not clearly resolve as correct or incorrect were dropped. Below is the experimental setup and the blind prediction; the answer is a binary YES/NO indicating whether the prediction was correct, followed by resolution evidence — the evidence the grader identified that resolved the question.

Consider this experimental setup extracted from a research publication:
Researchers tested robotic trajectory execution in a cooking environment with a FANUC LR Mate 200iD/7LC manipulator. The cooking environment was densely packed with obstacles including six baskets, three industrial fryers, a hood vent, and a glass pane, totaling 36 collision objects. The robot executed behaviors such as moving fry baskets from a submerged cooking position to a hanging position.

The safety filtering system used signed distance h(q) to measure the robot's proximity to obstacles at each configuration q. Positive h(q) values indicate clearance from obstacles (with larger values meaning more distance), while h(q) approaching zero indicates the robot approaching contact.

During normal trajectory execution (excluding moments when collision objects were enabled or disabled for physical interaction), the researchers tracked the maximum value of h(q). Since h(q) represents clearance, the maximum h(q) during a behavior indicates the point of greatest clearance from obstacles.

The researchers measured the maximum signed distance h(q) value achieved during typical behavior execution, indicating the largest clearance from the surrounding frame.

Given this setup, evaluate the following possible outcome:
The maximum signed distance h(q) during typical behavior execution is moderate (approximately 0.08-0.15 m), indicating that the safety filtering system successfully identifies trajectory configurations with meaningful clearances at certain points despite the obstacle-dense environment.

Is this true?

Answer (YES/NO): YES